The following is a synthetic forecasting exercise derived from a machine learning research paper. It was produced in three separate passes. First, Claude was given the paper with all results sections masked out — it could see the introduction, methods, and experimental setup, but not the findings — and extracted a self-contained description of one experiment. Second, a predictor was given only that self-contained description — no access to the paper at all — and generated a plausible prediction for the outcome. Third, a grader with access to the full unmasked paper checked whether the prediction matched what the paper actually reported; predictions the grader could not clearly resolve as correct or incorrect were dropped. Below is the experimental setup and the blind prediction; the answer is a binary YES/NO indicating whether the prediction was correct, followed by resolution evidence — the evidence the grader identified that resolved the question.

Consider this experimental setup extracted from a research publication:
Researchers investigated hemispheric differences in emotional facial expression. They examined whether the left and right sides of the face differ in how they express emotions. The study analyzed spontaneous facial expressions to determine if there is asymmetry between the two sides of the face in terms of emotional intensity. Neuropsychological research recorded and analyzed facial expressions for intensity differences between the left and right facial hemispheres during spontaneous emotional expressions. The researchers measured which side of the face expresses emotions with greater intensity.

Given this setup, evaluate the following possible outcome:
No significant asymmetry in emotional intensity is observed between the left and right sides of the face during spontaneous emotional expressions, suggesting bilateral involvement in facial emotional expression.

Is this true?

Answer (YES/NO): NO